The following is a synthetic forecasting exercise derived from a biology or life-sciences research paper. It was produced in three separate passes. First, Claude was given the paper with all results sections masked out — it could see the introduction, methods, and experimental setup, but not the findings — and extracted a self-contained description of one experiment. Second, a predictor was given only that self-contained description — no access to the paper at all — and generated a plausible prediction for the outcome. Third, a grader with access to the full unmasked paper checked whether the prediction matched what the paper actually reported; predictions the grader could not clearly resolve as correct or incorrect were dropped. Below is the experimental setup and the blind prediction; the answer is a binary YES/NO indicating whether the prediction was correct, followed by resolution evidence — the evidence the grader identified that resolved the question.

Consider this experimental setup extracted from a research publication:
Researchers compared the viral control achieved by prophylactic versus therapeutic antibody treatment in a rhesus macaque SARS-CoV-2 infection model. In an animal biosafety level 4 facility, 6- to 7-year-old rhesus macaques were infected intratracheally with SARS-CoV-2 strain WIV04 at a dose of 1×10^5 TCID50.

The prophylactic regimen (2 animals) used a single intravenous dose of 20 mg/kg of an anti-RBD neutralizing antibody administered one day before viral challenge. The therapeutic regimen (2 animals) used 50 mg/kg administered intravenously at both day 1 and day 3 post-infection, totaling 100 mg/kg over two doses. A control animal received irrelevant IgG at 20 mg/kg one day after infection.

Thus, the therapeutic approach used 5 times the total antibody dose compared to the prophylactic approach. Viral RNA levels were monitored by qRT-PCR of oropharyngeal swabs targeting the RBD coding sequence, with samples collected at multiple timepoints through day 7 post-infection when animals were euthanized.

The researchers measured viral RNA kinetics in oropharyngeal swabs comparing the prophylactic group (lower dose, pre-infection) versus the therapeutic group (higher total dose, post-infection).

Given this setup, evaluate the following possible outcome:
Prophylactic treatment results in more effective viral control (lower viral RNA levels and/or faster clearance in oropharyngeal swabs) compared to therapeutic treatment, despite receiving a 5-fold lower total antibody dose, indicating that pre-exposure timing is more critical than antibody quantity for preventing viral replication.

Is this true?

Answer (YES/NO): YES